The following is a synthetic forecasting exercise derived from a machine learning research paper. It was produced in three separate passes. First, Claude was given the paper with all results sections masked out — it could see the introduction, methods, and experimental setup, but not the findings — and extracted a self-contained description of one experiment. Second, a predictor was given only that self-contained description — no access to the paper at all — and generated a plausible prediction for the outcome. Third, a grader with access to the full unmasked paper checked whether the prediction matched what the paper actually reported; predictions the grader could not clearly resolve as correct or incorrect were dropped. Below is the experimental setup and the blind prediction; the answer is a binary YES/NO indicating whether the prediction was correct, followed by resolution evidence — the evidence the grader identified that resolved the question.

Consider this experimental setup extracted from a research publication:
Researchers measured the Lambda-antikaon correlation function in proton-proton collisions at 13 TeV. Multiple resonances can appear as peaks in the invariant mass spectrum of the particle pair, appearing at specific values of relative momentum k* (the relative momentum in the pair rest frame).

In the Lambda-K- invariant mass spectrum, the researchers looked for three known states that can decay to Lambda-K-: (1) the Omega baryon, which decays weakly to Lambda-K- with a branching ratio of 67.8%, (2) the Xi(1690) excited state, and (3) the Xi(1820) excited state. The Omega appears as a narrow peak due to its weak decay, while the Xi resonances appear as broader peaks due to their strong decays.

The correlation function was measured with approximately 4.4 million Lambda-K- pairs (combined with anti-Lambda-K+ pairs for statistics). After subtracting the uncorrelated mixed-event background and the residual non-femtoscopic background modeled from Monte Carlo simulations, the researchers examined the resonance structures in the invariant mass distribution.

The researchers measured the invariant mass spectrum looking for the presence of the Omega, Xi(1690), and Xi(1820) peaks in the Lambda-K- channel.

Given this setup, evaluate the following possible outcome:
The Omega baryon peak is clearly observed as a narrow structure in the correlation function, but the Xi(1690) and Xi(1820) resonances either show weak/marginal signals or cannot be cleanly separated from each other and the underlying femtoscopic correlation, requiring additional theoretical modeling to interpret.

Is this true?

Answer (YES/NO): NO